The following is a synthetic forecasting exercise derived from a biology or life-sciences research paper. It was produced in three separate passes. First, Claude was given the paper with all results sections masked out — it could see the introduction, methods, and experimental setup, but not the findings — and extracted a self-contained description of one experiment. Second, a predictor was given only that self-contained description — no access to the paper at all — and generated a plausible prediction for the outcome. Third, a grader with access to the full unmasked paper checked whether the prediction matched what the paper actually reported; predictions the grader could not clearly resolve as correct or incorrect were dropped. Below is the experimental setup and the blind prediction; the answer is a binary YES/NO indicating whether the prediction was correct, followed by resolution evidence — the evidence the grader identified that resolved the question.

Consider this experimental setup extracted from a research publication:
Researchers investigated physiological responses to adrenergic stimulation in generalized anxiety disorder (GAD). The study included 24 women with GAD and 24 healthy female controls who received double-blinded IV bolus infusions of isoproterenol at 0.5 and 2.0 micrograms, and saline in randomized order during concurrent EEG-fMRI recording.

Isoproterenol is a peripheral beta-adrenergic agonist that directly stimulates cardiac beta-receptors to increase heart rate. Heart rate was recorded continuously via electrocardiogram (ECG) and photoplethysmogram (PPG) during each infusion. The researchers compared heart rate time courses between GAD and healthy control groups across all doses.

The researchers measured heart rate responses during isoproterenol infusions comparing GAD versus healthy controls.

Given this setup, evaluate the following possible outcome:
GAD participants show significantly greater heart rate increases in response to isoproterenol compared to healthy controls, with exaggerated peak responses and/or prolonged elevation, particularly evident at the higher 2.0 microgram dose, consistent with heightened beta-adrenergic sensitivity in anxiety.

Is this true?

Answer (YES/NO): NO